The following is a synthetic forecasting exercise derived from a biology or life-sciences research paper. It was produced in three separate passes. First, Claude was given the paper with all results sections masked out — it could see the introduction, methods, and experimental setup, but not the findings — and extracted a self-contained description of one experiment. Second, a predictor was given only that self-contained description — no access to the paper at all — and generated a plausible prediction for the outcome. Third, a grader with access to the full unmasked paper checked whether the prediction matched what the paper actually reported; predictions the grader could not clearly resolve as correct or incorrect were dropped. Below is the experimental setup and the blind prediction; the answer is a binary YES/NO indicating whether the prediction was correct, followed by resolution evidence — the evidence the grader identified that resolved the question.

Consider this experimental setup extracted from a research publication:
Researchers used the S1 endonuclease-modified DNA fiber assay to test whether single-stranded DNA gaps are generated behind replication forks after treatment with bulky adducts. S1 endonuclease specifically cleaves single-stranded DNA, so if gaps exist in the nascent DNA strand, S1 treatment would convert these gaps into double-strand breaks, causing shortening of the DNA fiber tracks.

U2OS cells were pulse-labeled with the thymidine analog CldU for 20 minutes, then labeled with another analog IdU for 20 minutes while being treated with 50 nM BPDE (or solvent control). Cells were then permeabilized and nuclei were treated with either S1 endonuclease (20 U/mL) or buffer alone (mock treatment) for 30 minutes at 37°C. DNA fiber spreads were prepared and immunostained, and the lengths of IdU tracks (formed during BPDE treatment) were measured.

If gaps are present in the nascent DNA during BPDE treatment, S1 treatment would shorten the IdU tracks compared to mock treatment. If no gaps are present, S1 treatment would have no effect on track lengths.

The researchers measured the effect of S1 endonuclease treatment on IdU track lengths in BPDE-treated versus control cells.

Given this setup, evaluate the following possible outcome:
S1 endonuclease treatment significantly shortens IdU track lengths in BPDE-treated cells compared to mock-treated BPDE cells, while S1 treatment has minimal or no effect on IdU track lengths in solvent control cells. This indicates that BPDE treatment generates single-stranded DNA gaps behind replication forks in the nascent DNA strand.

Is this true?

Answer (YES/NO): YES